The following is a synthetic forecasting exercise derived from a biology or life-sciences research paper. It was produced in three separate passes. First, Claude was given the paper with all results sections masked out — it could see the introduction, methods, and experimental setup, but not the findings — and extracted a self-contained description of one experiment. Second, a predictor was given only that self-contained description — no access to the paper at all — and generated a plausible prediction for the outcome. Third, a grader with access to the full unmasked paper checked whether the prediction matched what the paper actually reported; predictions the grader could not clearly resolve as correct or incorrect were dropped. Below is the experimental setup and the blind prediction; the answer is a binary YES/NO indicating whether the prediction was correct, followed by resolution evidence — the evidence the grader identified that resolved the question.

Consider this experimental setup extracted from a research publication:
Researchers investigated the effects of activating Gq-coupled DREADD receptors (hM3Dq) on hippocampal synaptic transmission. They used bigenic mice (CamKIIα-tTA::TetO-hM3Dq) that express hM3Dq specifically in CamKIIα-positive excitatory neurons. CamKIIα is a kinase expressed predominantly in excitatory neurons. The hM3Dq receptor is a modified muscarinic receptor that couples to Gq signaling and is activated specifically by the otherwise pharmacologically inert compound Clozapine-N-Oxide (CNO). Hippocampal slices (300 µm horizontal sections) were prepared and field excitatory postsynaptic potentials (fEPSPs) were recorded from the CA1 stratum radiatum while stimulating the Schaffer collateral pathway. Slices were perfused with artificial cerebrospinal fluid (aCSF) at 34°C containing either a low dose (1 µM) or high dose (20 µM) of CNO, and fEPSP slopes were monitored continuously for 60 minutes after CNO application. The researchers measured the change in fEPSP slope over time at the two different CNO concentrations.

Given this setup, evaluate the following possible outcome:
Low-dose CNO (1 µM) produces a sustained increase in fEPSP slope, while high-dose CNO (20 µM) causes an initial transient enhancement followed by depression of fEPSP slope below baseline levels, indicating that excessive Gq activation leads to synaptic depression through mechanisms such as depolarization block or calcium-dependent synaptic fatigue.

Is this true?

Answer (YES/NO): NO